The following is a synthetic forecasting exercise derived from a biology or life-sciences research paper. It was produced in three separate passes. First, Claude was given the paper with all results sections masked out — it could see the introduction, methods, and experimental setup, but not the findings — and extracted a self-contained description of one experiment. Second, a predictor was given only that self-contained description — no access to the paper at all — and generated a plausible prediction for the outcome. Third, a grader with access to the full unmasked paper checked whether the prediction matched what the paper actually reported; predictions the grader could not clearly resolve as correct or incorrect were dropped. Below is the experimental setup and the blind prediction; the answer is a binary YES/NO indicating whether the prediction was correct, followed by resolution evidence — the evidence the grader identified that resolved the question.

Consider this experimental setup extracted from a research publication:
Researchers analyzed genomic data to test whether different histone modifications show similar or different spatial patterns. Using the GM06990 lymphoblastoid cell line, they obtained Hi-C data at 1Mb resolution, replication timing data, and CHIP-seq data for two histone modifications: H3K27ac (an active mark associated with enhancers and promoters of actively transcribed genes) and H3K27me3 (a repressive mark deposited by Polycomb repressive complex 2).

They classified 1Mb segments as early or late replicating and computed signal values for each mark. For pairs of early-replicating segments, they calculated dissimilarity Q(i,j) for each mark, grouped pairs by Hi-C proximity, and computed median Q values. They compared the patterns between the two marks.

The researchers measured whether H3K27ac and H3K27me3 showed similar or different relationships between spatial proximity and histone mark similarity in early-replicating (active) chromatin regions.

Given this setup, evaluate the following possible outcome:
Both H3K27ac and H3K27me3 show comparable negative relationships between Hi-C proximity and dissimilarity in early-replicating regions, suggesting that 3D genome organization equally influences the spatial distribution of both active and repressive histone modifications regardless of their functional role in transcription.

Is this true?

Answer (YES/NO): YES